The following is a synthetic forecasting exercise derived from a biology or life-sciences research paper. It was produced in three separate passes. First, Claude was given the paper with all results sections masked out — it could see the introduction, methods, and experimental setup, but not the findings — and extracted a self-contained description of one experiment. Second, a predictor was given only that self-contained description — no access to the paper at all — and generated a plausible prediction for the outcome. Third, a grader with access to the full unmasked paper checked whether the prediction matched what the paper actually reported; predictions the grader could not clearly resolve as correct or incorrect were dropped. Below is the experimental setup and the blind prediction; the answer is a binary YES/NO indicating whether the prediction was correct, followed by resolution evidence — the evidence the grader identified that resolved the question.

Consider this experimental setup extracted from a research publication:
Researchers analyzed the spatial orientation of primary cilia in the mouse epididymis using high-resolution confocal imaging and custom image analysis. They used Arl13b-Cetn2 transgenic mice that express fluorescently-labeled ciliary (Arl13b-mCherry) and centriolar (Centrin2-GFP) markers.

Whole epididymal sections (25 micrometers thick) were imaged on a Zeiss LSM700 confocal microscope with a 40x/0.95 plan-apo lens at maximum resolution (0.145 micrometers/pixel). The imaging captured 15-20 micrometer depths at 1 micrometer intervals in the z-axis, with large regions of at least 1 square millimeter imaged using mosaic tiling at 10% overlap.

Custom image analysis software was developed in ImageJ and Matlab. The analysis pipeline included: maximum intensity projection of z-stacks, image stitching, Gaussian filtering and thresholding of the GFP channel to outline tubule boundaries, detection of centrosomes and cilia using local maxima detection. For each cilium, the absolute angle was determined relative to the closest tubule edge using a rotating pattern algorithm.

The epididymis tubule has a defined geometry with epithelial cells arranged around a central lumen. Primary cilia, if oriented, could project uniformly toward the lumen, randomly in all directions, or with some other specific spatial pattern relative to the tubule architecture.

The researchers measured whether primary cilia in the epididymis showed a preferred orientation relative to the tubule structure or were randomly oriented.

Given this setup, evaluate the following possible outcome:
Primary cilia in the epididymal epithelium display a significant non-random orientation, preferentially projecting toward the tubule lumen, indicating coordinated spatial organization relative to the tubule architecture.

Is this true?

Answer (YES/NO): NO